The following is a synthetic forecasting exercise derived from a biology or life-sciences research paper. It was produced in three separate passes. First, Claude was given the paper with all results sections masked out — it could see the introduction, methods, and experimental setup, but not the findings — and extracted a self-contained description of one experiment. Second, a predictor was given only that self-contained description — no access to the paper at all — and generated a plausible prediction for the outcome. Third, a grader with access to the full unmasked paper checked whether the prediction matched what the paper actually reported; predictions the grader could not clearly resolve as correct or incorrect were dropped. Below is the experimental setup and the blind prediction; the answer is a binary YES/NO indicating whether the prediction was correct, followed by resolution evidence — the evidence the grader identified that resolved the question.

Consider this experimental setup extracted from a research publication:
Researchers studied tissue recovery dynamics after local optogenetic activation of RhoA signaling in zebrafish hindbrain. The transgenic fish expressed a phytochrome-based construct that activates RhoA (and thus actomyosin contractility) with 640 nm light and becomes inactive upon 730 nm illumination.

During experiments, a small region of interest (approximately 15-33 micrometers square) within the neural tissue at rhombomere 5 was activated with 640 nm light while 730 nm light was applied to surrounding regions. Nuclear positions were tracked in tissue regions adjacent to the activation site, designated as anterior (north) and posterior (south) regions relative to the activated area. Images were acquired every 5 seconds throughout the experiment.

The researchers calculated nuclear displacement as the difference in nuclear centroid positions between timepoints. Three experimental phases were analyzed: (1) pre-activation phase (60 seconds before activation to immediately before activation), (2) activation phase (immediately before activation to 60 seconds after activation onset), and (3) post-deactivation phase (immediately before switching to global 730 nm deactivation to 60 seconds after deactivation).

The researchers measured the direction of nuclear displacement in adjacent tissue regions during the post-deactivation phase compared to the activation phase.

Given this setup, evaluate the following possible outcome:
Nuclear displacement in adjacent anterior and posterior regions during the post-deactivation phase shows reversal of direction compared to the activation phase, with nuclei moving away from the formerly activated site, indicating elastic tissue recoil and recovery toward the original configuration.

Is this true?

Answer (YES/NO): NO